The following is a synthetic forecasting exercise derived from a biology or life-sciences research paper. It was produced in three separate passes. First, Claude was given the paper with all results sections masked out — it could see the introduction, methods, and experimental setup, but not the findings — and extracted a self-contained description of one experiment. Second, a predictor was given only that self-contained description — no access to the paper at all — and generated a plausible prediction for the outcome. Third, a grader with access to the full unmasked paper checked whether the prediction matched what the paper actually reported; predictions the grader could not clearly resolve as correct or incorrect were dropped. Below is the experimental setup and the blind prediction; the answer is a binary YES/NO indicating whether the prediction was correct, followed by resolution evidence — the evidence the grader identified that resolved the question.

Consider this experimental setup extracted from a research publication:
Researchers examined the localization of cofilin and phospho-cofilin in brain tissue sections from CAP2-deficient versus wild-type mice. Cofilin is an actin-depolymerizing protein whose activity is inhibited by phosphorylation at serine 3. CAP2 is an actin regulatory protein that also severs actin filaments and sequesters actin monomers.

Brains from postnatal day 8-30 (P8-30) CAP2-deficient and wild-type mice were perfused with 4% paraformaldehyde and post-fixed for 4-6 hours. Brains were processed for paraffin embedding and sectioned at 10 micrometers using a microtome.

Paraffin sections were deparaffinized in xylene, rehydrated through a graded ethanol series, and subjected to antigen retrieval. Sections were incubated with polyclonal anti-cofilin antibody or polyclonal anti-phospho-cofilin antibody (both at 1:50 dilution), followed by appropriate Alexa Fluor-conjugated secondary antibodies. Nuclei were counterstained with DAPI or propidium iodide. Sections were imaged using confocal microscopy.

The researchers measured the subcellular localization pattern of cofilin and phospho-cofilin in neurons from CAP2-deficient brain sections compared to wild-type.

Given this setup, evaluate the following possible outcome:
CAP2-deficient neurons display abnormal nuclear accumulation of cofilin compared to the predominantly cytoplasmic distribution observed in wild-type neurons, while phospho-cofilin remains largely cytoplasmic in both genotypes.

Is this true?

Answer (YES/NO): NO